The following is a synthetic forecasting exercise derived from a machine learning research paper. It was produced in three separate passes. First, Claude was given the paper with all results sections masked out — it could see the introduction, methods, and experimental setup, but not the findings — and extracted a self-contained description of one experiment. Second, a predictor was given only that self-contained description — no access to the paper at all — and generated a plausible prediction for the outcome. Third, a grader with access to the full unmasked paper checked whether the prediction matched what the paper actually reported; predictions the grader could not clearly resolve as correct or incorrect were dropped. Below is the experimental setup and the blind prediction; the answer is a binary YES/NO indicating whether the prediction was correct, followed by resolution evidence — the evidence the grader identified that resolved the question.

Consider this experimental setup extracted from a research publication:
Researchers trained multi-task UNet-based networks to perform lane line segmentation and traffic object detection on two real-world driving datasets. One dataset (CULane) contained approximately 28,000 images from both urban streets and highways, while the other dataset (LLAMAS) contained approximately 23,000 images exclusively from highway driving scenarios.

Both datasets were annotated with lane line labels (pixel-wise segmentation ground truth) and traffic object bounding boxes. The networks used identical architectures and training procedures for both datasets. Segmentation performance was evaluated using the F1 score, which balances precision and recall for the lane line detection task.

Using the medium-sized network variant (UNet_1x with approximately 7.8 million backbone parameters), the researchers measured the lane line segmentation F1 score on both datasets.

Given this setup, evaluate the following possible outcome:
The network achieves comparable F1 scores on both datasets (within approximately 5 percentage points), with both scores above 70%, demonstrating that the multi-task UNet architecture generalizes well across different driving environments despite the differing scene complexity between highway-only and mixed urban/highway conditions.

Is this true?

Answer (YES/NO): NO